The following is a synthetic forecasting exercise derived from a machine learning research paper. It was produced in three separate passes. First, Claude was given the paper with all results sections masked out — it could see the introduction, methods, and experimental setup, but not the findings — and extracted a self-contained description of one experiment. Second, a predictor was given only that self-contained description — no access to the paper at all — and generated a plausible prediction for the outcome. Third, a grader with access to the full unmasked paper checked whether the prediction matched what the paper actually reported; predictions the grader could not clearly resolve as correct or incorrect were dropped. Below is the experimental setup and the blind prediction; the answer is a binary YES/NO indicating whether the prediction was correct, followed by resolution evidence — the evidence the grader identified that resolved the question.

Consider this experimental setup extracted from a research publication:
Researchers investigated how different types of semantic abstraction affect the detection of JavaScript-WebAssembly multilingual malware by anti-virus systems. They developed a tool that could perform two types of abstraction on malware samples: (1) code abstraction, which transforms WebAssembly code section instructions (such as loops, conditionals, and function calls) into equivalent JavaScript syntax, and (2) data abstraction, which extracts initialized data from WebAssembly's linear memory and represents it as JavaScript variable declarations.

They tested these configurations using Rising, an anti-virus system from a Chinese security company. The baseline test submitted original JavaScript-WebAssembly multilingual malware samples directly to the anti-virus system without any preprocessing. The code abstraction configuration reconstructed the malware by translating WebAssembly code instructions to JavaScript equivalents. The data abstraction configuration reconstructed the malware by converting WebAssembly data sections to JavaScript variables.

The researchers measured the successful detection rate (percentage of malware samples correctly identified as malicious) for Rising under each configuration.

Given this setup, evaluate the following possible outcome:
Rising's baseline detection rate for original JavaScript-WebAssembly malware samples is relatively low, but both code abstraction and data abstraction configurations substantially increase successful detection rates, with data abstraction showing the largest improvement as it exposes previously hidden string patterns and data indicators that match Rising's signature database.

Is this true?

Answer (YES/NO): NO